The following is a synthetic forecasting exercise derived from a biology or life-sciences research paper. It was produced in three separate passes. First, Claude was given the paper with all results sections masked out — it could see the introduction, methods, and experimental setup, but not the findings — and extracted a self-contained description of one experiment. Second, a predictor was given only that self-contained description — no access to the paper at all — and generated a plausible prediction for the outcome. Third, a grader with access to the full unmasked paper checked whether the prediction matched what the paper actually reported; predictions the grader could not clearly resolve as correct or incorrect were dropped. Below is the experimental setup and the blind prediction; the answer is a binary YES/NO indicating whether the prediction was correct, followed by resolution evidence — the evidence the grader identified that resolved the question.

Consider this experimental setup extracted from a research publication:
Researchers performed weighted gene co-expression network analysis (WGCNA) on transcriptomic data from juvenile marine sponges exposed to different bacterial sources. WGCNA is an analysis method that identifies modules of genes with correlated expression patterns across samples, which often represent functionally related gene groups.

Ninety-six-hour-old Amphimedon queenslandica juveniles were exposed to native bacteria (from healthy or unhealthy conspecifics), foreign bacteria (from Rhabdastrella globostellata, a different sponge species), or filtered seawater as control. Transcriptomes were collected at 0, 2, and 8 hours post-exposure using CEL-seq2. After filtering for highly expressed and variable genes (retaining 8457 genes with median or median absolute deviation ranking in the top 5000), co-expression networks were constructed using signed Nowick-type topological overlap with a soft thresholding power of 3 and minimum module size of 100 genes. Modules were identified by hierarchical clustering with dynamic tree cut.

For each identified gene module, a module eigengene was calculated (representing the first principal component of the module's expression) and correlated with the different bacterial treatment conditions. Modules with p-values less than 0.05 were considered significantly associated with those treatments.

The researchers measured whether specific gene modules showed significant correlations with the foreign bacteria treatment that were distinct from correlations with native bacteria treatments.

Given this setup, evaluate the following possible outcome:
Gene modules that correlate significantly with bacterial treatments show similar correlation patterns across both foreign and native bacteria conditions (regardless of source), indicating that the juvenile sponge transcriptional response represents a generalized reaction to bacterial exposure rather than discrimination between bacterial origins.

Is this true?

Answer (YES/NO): NO